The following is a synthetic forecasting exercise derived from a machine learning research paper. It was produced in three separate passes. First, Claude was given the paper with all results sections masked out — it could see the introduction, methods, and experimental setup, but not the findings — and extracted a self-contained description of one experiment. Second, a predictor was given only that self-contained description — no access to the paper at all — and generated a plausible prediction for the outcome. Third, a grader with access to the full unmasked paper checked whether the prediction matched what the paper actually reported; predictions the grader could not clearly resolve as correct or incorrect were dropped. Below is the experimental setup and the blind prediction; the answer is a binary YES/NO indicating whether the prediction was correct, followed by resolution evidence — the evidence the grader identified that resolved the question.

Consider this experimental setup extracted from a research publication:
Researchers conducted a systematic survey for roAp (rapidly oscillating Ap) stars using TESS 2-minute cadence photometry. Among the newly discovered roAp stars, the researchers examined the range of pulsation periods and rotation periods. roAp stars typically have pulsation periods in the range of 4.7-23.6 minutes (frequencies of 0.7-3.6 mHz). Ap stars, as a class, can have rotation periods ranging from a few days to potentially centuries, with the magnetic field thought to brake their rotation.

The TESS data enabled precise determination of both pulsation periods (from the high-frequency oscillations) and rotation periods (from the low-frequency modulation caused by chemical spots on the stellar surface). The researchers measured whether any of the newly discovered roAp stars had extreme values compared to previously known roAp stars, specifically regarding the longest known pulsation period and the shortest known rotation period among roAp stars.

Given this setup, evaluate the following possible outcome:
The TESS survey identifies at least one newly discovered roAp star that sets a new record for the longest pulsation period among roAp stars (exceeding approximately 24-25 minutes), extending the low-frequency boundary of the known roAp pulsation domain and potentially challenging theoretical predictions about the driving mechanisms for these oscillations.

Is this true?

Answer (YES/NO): YES